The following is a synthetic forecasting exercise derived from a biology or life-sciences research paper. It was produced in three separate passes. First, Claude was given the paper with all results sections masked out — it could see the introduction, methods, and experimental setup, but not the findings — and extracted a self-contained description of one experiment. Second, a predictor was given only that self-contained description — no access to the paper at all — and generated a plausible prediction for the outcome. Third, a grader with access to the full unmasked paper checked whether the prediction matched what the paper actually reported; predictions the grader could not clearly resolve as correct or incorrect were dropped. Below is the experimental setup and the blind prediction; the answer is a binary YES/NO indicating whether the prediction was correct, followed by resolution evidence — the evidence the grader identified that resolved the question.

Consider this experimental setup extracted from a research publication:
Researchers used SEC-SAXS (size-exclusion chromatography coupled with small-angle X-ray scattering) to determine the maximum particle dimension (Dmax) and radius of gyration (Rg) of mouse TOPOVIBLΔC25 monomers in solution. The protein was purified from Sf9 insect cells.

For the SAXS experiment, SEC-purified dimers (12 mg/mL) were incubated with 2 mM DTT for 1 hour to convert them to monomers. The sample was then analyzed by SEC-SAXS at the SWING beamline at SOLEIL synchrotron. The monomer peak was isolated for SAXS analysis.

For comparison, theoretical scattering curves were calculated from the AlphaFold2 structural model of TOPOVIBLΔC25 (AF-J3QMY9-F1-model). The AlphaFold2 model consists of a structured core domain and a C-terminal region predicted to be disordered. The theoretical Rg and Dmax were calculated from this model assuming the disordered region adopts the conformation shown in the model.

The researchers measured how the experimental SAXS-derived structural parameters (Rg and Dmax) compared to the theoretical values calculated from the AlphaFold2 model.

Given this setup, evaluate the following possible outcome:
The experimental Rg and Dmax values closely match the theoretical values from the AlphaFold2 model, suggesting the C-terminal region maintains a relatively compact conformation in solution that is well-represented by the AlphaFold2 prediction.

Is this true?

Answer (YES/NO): NO